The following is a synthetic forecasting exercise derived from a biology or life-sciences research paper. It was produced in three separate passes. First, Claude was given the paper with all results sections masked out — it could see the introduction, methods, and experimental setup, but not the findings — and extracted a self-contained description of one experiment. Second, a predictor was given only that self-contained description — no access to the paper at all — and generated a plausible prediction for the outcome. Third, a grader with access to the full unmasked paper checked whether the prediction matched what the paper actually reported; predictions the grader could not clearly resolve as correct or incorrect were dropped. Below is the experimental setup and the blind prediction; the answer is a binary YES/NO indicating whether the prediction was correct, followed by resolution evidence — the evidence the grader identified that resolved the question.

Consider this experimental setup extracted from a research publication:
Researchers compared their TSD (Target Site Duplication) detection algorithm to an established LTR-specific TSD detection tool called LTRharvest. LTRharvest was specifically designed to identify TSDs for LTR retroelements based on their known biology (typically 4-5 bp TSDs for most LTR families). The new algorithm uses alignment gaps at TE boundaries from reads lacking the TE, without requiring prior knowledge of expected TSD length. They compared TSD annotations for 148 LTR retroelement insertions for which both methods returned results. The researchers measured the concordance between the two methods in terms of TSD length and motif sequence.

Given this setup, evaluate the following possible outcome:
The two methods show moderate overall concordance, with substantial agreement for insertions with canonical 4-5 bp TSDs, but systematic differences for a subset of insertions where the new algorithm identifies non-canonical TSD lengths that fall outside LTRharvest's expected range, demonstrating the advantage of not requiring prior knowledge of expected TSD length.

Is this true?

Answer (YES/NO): NO